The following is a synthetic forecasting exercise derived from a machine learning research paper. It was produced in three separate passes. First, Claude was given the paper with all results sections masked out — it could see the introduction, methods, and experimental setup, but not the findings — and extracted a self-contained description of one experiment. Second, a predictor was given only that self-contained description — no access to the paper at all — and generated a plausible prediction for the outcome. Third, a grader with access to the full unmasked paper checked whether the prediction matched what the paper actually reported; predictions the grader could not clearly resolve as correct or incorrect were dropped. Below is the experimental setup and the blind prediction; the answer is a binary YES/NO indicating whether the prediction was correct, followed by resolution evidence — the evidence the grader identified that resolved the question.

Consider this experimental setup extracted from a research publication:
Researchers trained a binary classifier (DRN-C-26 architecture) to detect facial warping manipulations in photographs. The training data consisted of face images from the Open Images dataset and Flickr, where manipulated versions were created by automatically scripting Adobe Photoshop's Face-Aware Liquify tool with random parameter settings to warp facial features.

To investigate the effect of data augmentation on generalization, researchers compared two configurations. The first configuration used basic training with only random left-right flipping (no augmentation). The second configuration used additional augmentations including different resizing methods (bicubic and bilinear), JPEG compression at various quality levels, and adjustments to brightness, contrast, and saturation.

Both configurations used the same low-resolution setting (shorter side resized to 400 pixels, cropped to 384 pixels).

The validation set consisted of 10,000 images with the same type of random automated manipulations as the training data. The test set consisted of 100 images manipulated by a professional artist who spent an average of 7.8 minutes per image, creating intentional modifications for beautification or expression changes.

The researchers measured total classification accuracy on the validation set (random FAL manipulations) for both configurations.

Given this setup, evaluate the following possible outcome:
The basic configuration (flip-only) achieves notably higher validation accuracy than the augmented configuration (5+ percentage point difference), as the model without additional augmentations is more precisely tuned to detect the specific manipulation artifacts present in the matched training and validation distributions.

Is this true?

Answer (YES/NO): NO